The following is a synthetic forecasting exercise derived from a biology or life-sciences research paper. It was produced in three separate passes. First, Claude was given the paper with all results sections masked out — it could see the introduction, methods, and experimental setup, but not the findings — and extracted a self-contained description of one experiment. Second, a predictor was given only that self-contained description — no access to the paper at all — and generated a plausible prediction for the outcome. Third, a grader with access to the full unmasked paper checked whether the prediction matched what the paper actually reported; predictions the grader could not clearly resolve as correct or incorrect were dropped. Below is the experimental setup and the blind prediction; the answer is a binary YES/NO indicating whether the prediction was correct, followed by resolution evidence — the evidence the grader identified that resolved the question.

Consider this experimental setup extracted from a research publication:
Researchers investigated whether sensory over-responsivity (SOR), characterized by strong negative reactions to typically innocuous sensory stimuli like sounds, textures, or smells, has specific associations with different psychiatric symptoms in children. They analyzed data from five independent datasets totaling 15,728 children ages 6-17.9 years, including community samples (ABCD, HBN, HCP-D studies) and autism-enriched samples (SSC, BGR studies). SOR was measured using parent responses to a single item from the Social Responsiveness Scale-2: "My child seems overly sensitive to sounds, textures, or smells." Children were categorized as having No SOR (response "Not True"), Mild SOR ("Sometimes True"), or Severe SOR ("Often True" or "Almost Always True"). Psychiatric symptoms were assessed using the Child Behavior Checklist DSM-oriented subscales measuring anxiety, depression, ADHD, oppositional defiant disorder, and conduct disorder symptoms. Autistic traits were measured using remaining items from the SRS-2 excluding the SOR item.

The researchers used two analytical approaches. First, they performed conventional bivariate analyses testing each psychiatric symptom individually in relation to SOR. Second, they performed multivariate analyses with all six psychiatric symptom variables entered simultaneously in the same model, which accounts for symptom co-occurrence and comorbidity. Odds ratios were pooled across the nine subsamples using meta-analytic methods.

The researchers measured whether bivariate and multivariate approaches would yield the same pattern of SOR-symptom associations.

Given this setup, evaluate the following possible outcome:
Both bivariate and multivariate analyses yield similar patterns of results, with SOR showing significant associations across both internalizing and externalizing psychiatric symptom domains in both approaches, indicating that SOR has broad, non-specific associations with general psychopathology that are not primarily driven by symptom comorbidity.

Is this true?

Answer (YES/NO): NO